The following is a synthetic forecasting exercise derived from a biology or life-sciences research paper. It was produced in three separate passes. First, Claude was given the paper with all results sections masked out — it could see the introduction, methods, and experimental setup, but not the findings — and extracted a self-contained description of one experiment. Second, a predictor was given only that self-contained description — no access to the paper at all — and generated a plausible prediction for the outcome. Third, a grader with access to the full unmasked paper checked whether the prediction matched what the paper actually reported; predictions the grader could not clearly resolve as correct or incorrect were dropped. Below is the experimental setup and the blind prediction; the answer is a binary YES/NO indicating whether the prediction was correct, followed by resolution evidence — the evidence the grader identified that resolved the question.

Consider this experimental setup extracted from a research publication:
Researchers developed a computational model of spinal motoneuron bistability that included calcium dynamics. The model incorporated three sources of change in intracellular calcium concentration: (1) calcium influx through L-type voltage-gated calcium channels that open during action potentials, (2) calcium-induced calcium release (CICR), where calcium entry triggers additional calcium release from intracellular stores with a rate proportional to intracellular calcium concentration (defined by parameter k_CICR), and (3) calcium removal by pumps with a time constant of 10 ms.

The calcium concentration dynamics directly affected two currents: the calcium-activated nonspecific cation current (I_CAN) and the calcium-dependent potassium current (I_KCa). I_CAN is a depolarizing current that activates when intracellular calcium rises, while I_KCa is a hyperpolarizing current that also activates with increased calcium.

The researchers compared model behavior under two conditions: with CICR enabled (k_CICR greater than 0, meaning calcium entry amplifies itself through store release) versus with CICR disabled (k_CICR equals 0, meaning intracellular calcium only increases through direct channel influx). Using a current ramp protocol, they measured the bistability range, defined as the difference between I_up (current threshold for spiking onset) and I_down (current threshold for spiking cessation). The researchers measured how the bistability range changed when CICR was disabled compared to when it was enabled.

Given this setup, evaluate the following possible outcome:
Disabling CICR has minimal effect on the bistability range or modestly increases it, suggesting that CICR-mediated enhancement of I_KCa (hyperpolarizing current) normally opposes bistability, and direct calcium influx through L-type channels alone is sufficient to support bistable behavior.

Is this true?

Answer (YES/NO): NO